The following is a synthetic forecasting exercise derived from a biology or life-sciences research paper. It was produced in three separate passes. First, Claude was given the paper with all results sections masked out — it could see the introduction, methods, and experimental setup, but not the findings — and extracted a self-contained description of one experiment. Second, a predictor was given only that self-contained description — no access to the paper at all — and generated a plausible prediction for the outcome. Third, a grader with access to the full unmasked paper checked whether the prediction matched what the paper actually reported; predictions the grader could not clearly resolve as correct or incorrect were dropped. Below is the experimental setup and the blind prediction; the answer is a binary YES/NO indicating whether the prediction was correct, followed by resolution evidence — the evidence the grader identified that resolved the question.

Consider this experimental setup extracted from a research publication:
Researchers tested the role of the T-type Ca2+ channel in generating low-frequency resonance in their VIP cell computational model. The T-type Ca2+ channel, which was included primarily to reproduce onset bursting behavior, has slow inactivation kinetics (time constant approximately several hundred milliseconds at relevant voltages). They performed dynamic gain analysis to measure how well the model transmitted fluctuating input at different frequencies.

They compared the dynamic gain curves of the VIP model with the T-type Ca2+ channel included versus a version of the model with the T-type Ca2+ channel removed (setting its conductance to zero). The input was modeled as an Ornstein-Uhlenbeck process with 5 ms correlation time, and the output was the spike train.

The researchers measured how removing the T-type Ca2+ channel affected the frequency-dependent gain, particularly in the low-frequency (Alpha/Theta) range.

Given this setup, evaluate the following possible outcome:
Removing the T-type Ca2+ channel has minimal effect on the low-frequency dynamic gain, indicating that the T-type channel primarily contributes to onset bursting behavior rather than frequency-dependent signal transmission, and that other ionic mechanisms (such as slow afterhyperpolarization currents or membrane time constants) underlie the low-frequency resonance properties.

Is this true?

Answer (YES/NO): NO